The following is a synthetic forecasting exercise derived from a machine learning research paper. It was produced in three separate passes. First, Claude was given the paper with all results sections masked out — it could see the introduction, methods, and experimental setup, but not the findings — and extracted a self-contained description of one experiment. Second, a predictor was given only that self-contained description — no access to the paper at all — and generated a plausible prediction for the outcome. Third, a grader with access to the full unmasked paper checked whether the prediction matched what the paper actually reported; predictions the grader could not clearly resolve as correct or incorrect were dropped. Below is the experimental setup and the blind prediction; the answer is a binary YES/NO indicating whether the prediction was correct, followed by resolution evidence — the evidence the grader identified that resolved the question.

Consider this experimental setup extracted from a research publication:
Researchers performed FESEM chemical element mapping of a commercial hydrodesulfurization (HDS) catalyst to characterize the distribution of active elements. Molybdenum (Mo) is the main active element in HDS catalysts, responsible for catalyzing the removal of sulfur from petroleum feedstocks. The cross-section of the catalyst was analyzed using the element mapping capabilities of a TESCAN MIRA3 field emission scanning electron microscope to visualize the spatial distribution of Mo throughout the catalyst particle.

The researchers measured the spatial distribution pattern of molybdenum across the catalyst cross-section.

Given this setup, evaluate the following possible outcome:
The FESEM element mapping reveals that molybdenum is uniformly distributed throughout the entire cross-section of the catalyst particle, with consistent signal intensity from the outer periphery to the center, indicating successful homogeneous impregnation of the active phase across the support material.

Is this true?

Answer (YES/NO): YES